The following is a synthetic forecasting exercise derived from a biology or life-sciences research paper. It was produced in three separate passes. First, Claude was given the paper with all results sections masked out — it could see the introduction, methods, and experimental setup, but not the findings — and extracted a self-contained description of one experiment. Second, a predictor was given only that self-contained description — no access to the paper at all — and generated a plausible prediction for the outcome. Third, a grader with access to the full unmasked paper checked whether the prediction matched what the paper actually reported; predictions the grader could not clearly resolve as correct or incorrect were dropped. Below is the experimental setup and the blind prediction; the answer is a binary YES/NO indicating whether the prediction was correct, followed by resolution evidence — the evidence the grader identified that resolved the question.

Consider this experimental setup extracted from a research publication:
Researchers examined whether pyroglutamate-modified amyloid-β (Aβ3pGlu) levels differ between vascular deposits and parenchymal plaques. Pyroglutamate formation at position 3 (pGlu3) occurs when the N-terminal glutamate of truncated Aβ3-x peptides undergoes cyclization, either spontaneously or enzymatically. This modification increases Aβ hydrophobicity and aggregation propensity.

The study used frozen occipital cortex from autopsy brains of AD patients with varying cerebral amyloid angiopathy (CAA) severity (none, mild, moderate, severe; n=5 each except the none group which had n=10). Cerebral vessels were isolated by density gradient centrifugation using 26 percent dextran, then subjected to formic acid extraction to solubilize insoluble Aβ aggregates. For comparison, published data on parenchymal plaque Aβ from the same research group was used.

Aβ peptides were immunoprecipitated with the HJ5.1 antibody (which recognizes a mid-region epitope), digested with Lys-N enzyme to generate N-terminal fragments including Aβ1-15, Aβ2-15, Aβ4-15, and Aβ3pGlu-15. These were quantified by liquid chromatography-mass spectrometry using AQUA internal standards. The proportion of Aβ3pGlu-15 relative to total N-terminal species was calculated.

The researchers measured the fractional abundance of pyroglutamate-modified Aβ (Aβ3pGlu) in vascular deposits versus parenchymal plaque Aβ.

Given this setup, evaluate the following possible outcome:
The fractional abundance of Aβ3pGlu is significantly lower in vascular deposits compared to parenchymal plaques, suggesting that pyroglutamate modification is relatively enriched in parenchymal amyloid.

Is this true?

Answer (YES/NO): YES